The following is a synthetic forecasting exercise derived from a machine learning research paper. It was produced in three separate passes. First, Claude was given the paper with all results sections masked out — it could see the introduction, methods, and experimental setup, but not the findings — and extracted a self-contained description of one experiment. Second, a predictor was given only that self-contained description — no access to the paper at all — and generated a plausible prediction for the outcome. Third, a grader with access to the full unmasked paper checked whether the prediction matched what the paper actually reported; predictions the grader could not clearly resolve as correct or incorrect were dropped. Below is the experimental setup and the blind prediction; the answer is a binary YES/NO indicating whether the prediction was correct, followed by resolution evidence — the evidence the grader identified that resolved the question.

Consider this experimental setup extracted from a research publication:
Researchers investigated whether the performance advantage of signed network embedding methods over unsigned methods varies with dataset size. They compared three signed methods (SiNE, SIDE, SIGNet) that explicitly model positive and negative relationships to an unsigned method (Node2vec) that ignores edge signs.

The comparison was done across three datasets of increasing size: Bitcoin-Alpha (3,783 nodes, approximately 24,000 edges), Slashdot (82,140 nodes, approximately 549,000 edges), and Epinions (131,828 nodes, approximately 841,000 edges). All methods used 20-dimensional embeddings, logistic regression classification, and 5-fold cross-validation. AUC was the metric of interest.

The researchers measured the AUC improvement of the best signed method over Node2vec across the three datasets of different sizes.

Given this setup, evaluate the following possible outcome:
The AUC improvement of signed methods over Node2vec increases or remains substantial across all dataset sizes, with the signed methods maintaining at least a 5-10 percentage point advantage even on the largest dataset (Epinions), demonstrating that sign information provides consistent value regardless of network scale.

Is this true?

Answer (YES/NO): YES